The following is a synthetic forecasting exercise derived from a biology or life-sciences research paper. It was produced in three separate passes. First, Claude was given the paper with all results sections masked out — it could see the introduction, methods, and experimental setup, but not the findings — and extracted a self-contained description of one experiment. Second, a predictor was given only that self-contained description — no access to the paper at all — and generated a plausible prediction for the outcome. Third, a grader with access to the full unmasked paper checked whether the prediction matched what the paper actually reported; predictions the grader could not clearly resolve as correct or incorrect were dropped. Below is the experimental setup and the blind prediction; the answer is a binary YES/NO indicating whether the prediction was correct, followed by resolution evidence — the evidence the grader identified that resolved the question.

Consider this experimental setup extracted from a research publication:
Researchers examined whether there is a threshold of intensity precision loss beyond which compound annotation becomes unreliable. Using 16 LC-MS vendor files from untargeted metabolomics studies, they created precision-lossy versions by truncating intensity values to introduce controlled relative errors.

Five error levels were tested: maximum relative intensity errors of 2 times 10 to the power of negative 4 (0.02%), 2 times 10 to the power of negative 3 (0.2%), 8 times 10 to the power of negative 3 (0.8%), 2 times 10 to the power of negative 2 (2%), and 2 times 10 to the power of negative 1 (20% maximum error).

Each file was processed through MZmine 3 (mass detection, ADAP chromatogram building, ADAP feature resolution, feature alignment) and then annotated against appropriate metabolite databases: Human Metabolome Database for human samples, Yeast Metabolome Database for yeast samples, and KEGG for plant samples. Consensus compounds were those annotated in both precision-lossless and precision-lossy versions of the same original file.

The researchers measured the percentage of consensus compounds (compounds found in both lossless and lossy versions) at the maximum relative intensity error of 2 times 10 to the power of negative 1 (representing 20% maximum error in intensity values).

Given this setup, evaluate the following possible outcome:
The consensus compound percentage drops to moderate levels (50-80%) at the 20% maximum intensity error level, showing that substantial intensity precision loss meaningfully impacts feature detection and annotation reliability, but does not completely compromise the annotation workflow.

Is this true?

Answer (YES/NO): NO